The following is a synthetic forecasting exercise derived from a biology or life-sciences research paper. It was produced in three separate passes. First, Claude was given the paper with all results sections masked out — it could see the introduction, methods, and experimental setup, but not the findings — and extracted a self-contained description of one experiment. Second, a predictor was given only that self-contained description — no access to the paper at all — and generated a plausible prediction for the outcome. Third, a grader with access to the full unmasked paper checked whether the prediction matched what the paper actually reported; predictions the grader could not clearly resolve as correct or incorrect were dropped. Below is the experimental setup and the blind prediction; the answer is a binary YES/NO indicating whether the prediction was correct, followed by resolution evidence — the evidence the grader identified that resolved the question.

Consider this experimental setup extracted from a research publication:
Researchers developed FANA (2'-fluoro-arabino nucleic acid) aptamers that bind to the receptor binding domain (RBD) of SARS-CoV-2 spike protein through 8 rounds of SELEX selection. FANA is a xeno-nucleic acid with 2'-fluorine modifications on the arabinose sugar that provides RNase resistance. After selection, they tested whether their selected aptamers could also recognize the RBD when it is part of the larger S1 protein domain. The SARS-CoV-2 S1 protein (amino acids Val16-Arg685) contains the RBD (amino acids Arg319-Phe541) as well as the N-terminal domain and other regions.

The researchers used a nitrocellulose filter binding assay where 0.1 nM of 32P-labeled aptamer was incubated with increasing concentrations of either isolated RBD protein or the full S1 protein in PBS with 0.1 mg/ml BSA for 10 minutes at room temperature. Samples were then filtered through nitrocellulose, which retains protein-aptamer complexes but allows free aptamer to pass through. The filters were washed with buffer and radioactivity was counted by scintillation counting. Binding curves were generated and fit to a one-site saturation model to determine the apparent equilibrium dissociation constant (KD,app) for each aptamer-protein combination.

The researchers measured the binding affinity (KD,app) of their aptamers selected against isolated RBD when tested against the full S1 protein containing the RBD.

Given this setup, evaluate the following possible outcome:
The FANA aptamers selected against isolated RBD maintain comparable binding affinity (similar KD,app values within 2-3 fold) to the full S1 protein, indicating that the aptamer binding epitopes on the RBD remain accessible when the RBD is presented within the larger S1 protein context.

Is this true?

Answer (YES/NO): YES